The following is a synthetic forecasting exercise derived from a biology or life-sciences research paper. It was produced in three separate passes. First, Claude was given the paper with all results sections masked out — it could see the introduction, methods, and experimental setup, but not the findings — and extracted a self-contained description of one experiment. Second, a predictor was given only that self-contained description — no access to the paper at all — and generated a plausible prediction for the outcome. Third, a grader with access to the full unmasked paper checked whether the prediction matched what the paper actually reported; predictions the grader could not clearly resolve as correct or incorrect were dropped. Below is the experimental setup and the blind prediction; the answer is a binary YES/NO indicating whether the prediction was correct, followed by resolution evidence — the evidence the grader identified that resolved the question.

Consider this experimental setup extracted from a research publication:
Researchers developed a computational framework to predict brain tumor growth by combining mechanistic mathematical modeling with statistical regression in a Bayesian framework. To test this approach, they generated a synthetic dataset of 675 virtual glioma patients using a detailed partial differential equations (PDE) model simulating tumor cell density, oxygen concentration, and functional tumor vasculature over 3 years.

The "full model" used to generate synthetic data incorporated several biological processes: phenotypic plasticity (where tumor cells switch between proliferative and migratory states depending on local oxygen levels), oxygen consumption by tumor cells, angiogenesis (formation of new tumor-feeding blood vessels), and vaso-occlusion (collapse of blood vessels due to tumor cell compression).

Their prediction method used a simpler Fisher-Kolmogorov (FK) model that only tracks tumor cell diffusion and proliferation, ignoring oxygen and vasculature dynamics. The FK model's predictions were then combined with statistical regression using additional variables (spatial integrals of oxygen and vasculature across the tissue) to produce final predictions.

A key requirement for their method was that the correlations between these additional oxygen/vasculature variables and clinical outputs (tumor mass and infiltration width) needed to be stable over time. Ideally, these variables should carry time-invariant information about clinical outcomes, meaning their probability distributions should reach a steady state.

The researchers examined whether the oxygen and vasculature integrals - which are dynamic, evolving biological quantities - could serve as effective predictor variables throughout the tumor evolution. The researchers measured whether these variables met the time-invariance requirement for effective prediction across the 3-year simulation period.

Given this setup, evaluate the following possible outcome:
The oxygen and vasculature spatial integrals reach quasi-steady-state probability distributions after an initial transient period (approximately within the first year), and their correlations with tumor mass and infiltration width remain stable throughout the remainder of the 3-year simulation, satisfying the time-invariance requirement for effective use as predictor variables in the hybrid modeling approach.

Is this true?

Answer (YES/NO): NO